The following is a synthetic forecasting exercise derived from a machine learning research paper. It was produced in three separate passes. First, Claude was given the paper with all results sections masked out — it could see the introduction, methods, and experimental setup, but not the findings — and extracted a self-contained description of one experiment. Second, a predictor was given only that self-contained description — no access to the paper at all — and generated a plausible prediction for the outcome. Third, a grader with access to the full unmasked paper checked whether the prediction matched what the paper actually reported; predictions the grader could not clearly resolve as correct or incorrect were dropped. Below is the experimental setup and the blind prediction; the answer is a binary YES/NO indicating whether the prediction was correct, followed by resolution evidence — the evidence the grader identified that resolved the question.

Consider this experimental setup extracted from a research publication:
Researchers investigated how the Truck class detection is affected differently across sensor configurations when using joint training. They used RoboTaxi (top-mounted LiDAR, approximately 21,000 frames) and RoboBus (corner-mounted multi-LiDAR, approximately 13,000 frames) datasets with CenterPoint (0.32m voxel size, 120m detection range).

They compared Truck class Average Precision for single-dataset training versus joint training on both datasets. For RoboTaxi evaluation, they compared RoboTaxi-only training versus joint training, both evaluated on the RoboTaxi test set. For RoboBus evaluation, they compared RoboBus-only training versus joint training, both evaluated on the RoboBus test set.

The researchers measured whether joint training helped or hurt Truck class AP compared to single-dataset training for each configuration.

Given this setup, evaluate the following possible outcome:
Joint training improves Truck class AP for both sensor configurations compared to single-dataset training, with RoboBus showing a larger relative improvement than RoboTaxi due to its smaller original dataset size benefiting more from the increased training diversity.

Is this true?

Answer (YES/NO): NO